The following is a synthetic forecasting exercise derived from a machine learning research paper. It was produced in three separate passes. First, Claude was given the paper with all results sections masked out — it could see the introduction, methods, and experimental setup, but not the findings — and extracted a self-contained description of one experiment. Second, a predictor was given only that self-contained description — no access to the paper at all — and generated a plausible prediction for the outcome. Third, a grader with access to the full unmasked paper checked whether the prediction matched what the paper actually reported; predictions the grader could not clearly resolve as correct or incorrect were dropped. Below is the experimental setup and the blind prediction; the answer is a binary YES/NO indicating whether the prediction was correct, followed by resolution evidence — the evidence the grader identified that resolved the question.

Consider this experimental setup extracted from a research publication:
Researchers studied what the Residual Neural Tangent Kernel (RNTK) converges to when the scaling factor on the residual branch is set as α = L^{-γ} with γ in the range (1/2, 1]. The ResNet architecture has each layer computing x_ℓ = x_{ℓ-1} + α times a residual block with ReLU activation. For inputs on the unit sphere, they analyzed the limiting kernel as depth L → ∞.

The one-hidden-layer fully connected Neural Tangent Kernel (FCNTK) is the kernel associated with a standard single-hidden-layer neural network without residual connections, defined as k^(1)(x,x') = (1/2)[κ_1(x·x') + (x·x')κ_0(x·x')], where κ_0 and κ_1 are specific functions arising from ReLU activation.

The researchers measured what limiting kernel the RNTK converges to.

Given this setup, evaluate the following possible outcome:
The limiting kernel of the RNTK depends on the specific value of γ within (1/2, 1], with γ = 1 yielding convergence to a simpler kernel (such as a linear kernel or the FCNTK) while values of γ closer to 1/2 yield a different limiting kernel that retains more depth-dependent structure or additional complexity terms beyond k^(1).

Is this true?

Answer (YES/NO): NO